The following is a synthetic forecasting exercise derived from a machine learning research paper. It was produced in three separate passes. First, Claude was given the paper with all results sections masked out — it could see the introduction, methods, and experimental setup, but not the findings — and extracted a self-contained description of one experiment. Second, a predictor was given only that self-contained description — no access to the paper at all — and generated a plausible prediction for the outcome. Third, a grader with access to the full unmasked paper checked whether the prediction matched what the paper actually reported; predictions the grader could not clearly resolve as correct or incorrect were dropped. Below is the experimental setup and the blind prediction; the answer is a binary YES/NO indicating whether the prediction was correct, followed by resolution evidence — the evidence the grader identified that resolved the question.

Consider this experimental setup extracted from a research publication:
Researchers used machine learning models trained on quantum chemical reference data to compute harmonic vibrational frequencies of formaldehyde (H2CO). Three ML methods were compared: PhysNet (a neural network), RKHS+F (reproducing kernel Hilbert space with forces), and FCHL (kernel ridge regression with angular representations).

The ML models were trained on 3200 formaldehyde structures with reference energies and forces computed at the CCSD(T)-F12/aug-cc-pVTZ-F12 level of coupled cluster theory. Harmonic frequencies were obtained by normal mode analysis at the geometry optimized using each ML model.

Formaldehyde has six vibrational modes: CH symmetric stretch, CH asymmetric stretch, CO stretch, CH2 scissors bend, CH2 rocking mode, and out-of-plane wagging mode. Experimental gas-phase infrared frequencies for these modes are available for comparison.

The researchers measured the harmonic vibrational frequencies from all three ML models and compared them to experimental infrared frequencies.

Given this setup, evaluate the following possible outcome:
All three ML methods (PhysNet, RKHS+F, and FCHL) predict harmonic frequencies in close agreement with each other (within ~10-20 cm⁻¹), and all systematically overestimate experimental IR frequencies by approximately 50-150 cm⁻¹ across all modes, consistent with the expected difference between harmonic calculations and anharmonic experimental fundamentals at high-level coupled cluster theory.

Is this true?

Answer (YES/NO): NO